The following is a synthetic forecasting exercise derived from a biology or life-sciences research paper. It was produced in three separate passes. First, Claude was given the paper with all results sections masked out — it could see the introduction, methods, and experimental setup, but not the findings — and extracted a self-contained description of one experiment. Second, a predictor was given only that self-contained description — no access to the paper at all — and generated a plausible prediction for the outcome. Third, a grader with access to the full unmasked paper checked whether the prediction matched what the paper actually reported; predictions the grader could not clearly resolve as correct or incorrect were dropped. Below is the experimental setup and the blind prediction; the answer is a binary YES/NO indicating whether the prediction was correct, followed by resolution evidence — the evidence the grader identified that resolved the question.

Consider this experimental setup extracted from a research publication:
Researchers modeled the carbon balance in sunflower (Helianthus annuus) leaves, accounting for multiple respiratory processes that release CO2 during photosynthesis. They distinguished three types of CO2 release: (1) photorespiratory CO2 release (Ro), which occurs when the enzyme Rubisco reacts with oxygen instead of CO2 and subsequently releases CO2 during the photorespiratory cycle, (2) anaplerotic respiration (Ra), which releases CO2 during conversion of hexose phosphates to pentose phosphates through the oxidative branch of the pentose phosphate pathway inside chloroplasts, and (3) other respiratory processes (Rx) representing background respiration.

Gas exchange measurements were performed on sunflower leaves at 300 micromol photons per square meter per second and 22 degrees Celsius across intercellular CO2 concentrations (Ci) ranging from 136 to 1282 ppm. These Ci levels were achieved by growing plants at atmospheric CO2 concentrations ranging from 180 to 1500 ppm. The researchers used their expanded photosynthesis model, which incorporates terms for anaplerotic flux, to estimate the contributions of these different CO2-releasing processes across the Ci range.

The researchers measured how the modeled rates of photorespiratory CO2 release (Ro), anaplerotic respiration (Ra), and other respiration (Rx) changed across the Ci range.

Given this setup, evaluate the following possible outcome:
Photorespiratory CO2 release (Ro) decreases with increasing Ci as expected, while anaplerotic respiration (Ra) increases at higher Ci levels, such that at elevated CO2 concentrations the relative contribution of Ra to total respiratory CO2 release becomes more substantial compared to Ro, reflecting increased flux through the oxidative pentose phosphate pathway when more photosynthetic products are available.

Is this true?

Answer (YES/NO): NO